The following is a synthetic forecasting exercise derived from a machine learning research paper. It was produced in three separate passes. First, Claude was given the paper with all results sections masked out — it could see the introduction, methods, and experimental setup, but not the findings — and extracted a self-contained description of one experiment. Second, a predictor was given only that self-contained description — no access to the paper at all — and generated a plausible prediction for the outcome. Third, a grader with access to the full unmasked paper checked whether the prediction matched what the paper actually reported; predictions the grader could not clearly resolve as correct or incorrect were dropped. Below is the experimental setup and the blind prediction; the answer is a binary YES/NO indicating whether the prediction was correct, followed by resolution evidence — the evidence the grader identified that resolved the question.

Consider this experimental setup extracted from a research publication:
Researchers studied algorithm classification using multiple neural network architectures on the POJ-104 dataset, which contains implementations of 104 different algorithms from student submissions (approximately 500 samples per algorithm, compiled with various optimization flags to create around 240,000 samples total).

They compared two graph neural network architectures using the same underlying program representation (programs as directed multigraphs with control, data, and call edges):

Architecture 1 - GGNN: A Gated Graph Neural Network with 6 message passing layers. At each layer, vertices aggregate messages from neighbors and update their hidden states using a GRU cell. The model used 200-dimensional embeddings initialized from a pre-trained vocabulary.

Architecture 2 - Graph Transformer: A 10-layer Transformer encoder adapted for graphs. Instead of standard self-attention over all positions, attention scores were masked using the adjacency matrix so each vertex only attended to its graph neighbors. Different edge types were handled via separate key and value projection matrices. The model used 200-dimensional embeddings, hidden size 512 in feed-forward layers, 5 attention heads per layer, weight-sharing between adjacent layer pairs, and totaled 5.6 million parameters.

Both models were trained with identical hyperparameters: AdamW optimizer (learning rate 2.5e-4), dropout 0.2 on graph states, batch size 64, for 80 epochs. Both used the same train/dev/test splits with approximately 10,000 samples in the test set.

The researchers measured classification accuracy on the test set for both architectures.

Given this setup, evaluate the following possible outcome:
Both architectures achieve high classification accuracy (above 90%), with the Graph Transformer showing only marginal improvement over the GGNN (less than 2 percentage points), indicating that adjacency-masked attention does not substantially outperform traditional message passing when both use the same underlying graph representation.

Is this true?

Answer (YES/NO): YES